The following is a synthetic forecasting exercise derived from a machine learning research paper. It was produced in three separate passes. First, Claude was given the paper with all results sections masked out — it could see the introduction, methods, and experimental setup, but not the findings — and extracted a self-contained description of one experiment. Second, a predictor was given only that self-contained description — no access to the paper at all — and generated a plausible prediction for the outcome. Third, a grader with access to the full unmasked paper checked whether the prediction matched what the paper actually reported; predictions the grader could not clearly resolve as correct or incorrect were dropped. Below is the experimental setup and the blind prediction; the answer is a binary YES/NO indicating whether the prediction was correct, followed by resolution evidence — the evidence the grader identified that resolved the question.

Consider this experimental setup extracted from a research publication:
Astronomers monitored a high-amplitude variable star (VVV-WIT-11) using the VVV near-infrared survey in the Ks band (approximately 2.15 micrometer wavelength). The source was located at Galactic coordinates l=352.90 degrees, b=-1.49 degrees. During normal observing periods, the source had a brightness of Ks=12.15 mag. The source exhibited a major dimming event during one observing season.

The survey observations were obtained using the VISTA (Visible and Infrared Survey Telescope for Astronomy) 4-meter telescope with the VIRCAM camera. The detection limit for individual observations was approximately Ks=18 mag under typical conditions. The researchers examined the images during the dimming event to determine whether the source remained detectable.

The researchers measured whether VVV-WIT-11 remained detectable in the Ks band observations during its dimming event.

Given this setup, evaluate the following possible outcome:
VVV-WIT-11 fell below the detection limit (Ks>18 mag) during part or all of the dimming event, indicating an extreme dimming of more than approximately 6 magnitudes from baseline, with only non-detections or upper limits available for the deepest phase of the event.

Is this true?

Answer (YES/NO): NO